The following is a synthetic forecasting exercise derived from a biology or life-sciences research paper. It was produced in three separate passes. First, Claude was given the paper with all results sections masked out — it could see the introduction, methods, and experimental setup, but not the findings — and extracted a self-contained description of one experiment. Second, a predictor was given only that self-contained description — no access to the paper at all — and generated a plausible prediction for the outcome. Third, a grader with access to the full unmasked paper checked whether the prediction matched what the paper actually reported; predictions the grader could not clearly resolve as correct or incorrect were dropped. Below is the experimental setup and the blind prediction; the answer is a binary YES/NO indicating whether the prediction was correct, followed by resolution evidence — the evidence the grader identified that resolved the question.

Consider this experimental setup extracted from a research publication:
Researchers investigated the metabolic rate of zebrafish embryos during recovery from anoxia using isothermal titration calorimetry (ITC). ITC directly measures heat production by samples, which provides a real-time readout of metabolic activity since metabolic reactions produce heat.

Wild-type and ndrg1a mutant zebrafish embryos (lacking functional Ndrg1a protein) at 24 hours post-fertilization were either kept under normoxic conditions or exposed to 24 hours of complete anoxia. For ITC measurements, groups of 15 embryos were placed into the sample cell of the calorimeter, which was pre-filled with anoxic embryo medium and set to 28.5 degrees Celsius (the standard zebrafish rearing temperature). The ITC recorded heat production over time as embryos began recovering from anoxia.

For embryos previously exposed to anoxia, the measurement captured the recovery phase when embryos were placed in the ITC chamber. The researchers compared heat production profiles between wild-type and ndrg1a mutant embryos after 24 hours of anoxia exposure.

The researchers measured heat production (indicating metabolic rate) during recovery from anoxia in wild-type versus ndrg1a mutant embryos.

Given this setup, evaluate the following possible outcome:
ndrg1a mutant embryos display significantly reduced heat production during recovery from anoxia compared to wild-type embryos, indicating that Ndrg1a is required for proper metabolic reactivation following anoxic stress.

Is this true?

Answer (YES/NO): YES